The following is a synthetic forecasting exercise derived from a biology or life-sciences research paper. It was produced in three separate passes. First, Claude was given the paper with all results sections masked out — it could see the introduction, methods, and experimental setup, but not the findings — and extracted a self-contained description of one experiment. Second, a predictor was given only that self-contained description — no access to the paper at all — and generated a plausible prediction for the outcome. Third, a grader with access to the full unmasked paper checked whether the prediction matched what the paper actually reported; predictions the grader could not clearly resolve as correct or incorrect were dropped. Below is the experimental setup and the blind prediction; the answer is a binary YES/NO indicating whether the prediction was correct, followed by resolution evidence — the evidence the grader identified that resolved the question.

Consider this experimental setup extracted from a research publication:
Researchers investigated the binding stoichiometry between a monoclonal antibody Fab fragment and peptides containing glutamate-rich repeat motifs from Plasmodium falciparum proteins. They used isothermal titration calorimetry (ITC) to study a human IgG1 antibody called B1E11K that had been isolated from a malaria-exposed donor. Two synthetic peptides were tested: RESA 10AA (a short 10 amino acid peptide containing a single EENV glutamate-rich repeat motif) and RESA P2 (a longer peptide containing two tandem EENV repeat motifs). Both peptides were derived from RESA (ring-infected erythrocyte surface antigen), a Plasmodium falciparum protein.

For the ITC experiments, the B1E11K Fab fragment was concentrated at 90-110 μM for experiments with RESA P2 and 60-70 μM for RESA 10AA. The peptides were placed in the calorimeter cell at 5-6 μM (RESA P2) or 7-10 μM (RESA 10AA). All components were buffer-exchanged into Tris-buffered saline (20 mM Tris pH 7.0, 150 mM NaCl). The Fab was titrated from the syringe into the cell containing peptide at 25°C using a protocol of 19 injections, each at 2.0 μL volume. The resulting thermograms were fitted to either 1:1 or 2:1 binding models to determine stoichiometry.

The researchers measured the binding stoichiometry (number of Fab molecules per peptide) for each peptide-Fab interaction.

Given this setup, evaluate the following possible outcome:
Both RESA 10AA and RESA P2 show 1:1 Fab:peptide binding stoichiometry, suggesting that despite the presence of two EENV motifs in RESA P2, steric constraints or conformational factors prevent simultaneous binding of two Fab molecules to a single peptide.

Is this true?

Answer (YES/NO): NO